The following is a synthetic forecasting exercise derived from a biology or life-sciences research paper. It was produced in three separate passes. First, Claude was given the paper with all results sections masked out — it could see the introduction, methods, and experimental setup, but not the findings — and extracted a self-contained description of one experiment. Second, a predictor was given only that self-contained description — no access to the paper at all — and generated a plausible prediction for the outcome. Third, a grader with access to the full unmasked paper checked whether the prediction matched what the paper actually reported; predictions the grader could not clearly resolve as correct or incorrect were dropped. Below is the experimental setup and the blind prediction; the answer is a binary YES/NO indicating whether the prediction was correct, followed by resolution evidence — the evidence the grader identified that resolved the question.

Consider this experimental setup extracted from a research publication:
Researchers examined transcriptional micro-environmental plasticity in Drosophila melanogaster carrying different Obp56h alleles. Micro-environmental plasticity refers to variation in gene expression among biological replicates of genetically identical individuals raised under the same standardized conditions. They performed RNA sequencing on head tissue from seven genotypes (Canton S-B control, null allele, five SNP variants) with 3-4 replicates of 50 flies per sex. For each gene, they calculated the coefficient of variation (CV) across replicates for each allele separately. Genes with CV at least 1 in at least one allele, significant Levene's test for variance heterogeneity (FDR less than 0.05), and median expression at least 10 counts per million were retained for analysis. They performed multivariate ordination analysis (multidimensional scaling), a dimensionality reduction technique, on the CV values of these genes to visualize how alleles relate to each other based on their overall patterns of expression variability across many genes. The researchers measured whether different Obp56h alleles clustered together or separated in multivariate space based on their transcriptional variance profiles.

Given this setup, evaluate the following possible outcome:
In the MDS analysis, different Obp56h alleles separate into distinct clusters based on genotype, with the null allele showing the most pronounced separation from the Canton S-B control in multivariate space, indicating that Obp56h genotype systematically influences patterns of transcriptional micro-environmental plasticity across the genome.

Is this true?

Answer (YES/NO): NO